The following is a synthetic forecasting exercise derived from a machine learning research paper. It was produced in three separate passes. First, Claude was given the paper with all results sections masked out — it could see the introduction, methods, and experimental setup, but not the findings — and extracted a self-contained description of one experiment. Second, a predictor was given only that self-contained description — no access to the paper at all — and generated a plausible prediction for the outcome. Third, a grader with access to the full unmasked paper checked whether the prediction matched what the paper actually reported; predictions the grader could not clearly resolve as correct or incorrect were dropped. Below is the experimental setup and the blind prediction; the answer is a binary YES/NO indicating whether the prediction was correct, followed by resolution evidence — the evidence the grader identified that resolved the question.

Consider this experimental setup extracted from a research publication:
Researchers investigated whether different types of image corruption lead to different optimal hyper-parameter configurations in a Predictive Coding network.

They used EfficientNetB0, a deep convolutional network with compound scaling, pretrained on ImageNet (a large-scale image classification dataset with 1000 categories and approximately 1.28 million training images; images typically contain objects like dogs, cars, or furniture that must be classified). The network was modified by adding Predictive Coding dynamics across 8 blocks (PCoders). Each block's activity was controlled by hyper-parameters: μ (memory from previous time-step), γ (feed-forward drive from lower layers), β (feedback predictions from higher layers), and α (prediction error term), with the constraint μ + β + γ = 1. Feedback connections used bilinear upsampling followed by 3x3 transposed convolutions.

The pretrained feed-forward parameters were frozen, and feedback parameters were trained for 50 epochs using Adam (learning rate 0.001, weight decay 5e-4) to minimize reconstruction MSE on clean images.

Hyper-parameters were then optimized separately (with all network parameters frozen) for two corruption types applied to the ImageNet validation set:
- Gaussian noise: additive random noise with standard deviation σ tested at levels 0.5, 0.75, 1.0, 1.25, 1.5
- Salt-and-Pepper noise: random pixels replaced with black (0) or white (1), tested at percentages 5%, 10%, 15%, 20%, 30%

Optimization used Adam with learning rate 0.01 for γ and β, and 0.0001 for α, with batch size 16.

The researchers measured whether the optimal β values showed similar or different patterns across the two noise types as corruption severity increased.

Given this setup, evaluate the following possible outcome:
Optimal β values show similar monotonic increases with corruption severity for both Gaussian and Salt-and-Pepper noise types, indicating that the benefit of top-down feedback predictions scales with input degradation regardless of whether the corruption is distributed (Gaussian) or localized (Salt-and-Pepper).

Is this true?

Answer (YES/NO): YES